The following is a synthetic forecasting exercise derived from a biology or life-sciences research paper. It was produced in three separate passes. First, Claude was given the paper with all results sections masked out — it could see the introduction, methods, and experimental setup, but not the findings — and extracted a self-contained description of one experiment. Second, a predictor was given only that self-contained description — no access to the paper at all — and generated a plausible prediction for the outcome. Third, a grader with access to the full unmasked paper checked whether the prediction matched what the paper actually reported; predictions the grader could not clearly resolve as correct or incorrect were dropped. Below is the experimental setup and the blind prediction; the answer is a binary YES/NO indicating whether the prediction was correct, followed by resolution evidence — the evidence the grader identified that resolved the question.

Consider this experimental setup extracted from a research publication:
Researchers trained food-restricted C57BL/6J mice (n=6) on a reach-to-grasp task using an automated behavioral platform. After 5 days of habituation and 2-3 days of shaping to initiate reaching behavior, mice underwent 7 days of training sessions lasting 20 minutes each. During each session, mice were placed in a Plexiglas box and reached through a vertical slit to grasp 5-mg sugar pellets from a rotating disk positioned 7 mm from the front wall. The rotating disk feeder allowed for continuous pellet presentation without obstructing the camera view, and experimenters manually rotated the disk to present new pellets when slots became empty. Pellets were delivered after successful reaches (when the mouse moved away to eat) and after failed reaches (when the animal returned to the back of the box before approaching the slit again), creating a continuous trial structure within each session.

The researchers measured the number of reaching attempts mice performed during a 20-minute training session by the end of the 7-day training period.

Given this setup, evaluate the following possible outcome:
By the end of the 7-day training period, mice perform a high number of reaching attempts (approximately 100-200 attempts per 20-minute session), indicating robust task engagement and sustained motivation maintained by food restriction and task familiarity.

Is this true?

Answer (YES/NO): NO